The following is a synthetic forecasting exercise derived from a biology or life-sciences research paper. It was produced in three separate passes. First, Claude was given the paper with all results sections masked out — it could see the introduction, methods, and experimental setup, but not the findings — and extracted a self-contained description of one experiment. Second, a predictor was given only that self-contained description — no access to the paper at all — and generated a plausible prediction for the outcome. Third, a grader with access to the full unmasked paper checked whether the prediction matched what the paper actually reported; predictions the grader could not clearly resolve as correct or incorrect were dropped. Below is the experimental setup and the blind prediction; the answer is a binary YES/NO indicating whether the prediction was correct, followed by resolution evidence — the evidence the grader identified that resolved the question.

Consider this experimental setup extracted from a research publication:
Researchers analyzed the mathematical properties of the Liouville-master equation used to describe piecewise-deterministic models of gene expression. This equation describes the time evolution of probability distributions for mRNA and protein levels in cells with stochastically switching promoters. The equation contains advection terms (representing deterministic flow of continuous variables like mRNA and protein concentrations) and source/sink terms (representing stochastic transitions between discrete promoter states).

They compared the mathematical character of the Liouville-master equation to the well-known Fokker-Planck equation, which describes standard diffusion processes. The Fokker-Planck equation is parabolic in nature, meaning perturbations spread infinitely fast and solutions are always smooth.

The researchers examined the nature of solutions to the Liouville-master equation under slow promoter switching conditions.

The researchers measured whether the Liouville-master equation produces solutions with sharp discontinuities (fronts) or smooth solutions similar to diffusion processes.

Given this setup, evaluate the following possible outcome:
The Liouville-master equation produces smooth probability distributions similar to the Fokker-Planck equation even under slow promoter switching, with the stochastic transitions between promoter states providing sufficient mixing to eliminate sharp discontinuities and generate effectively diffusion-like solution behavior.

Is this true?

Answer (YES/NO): NO